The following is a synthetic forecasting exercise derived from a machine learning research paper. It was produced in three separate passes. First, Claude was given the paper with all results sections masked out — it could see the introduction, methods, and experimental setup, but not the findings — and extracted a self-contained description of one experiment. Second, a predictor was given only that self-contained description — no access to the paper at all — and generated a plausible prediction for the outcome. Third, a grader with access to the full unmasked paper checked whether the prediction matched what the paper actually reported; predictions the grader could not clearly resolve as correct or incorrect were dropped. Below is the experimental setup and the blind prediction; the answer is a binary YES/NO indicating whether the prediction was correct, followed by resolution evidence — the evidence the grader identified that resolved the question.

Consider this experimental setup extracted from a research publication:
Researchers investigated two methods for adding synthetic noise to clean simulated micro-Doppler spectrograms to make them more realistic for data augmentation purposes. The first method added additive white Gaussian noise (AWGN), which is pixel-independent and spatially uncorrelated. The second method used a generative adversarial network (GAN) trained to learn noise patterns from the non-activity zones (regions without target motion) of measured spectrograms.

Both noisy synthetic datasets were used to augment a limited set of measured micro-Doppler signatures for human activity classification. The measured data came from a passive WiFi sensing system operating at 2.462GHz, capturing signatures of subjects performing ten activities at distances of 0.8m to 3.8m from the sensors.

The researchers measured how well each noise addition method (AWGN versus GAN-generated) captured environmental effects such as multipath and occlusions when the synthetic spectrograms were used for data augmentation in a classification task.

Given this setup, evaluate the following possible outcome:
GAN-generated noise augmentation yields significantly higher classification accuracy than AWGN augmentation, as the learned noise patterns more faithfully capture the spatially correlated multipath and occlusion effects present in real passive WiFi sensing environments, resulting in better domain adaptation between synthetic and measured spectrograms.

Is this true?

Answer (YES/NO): NO